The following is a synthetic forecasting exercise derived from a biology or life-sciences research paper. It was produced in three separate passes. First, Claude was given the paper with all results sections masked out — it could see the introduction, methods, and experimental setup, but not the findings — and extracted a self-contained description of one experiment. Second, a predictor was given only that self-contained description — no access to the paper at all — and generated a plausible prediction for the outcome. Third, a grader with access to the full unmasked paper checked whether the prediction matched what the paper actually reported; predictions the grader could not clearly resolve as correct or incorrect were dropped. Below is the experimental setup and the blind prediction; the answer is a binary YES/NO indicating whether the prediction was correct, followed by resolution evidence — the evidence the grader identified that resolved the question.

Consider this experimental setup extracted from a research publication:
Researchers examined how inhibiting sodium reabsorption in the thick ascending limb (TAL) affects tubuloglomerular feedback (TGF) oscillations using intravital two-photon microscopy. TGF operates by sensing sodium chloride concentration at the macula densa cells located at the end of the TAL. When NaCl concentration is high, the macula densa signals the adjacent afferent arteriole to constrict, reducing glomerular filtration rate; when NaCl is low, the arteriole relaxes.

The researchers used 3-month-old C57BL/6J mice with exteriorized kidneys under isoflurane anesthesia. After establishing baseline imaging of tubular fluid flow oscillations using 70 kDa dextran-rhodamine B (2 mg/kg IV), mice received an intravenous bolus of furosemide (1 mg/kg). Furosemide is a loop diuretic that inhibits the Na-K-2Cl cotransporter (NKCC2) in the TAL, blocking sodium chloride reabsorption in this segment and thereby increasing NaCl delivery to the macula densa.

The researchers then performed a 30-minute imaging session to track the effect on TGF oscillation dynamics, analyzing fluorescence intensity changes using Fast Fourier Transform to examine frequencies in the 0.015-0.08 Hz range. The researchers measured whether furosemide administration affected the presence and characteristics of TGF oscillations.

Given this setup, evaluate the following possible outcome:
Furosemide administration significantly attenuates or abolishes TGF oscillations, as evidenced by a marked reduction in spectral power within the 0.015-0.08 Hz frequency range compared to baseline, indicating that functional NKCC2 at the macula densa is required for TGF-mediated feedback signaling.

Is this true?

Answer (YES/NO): YES